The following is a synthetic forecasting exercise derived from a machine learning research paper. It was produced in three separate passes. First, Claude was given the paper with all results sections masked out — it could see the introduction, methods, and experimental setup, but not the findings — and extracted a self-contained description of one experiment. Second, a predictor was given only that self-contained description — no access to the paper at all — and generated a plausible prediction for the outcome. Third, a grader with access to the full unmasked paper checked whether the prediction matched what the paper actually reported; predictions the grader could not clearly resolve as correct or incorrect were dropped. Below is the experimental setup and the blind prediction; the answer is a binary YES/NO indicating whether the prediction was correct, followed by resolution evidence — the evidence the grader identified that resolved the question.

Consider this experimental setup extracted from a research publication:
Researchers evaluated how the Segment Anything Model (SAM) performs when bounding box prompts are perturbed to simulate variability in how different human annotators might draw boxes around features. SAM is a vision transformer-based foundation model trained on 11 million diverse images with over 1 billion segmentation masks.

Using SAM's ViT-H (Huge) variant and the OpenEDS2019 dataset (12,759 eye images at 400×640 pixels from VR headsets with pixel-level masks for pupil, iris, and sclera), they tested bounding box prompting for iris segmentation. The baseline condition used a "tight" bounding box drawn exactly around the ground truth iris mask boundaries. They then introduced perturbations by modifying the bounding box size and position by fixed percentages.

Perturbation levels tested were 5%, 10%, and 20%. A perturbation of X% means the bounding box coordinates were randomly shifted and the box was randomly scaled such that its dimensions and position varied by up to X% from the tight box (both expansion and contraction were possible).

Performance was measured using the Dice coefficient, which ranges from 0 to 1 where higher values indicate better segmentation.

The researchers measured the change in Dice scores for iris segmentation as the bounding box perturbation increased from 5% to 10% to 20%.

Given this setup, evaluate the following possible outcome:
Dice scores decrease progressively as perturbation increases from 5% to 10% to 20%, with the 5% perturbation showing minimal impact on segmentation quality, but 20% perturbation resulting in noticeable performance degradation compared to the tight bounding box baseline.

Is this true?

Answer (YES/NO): YES